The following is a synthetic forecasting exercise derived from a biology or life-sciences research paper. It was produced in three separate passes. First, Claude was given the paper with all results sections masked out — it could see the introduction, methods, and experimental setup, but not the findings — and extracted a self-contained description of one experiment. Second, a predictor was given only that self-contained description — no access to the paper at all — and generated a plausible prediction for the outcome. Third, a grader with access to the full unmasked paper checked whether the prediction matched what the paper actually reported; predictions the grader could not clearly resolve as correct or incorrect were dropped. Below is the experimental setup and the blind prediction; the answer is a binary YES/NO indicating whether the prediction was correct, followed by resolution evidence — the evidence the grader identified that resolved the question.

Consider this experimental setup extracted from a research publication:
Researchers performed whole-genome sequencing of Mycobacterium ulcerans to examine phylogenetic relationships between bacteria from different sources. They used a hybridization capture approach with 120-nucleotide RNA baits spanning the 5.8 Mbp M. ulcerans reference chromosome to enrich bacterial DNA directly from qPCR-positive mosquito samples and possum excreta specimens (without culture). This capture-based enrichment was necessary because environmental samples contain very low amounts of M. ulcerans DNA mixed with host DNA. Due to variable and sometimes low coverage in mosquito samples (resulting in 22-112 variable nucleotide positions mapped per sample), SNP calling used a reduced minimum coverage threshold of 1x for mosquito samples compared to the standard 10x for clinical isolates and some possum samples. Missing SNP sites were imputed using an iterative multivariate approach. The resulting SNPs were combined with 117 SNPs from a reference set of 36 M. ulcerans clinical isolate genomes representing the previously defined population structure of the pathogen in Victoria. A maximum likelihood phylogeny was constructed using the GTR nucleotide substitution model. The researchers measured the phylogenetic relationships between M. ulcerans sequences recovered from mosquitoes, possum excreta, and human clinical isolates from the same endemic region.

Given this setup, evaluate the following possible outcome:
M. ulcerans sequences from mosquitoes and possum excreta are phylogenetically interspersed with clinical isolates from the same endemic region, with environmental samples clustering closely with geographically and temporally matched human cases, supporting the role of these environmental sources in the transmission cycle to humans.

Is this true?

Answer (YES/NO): YES